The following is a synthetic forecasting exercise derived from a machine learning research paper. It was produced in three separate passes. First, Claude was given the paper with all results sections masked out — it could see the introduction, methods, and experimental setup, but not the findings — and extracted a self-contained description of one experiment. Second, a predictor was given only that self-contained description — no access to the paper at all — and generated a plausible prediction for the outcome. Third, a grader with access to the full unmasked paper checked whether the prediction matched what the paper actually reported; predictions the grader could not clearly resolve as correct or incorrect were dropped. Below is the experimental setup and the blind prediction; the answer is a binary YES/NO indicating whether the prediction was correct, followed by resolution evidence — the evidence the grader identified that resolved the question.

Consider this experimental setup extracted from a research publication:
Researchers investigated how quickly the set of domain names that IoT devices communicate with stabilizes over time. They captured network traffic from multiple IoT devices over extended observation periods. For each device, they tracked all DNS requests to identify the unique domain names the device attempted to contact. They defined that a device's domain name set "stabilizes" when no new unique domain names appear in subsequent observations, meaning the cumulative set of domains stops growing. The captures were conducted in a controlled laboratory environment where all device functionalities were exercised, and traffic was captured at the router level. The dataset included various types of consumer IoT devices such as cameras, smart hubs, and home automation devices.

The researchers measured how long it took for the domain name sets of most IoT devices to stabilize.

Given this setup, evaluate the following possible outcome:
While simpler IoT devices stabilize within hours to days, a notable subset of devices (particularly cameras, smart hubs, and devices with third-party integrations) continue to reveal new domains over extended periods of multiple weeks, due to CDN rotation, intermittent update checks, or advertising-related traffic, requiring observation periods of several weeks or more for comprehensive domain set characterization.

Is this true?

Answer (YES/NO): NO